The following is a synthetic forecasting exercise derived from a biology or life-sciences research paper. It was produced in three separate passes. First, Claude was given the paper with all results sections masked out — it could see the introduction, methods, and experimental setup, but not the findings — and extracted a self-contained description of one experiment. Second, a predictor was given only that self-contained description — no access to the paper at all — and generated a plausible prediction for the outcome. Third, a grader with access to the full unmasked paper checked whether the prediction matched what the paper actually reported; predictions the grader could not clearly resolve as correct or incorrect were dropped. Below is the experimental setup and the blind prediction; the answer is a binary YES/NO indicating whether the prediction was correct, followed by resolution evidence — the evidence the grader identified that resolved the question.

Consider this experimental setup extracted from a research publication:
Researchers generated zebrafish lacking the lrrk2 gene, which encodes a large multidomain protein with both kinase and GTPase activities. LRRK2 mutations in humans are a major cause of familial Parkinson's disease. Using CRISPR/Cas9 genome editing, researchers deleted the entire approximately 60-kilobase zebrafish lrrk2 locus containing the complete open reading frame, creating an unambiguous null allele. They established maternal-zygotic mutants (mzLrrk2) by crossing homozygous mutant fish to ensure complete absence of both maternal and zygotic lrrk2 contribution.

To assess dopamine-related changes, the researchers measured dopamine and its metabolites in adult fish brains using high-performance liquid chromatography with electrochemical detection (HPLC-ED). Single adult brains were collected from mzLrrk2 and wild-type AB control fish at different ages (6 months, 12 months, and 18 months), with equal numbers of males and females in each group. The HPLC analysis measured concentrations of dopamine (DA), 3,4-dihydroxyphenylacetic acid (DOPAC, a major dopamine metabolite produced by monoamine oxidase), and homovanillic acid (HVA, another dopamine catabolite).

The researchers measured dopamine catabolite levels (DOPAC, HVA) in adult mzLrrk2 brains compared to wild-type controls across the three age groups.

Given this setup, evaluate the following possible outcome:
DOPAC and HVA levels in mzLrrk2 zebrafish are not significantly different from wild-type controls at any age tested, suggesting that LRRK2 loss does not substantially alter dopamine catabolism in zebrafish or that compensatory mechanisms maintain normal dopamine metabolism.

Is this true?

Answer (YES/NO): NO